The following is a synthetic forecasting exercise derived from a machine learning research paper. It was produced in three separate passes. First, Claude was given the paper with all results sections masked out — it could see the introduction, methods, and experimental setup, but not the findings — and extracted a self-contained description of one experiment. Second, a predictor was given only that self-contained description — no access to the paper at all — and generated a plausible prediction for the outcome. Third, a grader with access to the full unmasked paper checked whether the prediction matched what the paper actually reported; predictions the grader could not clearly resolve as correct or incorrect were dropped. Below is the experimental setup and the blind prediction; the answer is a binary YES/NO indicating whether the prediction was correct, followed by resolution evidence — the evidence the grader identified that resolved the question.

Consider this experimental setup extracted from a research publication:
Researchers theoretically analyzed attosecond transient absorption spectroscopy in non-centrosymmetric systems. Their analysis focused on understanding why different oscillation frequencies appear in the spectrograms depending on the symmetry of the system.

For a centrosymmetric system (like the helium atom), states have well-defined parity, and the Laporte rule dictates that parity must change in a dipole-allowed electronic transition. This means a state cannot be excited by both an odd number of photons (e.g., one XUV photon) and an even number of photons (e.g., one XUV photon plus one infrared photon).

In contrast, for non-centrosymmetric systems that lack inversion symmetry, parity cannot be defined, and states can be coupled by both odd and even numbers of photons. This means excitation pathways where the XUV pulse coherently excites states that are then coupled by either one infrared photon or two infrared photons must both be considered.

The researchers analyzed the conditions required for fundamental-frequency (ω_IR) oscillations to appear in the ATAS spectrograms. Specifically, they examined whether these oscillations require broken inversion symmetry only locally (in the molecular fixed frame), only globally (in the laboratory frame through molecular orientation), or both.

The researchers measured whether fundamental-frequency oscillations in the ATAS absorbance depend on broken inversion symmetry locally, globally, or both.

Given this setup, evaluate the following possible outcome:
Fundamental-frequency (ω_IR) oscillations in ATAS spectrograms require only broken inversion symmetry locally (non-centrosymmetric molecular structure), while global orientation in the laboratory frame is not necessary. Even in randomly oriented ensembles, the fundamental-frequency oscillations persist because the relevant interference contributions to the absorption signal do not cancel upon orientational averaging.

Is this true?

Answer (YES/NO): NO